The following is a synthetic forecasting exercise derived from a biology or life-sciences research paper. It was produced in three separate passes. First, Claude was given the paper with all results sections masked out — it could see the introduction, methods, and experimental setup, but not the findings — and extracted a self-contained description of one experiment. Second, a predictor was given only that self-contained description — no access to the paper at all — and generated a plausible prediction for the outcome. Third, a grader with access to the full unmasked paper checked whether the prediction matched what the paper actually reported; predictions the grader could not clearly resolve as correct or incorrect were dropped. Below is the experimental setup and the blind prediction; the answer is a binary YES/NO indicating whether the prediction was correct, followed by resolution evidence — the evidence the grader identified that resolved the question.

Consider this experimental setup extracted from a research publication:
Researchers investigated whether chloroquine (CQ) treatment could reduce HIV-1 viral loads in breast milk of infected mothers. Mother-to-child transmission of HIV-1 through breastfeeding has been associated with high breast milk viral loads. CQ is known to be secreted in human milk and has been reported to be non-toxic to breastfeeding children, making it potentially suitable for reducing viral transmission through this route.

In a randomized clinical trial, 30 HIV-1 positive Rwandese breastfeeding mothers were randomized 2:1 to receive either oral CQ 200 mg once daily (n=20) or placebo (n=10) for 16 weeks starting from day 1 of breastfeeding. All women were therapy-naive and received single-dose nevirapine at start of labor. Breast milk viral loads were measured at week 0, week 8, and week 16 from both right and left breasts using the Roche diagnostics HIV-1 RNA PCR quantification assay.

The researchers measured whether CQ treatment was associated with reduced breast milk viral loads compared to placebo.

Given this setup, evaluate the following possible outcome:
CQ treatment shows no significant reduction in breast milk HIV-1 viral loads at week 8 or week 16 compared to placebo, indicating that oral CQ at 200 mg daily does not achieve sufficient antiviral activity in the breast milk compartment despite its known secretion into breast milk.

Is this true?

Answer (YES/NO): YES